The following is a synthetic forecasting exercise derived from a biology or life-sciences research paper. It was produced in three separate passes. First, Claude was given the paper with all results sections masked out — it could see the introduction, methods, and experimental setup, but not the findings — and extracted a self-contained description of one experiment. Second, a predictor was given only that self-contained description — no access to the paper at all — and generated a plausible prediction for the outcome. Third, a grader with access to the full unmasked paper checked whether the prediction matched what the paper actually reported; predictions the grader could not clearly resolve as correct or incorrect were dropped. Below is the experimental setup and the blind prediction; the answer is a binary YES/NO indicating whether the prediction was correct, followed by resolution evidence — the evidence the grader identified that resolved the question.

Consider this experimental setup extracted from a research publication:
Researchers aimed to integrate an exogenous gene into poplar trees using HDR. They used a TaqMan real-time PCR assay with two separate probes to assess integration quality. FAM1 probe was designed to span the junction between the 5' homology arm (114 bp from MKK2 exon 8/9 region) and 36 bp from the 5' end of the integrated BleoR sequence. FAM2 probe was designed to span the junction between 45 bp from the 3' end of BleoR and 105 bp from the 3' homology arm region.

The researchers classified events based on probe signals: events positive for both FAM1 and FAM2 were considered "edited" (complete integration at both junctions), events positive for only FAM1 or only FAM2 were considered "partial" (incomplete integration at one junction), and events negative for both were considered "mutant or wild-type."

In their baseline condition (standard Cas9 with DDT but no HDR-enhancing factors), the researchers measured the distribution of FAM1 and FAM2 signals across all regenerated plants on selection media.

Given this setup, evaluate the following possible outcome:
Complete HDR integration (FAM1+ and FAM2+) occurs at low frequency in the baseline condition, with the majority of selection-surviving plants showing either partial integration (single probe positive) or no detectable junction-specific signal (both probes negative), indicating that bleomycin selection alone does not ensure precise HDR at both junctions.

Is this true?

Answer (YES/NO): YES